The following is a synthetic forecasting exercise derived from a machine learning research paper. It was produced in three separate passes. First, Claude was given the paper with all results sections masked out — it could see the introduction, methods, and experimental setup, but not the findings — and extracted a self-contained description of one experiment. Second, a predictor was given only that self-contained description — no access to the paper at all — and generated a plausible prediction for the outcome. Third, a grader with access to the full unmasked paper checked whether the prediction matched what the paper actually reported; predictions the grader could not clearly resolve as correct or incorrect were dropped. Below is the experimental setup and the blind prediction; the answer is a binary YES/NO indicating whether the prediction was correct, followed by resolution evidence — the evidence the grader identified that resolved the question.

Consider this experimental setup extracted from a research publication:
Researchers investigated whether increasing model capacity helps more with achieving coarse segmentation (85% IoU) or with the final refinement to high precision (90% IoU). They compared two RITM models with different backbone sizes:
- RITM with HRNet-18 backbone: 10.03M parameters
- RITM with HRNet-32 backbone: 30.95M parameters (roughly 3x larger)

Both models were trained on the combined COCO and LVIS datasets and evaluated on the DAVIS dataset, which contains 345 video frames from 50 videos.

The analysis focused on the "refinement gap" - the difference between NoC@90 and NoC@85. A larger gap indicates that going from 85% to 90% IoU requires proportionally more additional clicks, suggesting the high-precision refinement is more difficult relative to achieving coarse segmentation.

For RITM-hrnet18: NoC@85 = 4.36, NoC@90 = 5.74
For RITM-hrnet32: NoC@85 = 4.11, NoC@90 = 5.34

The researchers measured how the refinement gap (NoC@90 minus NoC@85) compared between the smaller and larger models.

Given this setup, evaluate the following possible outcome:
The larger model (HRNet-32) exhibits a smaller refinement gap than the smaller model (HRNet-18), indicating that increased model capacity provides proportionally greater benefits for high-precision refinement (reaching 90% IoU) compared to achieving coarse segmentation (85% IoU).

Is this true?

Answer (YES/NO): YES